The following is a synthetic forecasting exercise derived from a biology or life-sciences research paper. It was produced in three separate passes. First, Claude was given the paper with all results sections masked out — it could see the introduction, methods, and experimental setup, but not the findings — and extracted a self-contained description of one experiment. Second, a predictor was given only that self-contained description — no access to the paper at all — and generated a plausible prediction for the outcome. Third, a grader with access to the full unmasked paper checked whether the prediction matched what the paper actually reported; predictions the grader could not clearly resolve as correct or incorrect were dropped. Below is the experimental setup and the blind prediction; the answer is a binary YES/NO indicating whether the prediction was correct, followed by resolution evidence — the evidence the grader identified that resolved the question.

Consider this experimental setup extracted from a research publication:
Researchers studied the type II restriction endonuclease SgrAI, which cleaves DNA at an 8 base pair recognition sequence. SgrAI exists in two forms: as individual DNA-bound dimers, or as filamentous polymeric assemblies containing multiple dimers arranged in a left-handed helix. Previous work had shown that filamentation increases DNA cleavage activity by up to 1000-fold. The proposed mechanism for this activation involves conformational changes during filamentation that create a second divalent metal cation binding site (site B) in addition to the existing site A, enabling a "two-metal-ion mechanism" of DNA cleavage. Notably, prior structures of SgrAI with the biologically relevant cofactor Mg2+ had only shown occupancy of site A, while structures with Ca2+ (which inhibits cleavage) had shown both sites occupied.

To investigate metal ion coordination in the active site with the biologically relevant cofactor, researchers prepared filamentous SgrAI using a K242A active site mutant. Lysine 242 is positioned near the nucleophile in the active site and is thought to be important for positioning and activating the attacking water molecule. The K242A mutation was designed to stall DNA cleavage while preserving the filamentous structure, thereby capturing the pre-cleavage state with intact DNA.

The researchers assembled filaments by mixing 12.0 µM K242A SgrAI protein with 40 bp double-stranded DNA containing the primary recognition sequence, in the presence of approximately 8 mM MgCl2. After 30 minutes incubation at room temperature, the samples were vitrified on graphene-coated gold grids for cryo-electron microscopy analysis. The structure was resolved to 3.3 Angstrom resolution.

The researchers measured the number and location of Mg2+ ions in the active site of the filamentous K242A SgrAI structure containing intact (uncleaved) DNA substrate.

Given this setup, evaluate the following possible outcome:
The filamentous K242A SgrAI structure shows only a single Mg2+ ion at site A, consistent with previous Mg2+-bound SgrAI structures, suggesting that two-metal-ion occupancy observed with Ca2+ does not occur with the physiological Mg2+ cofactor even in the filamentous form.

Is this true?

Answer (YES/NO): NO